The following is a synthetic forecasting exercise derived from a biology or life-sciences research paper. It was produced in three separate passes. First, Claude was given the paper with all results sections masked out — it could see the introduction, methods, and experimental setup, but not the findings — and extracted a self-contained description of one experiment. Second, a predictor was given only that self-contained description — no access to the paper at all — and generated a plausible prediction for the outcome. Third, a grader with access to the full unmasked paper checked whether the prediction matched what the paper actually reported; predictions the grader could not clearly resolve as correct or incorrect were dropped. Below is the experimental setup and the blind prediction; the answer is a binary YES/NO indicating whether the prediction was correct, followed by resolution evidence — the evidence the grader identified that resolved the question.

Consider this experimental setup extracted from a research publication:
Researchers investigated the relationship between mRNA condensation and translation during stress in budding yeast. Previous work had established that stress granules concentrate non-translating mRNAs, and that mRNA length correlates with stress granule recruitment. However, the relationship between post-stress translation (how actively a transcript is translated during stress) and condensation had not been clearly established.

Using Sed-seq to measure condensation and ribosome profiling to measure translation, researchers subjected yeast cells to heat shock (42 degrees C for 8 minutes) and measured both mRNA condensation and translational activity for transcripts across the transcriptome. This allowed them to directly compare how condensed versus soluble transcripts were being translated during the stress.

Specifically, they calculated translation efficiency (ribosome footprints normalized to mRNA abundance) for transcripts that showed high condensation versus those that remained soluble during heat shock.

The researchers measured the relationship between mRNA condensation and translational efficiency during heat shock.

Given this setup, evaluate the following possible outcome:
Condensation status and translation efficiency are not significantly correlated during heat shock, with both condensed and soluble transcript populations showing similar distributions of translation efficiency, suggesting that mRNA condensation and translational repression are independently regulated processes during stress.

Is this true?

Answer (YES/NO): NO